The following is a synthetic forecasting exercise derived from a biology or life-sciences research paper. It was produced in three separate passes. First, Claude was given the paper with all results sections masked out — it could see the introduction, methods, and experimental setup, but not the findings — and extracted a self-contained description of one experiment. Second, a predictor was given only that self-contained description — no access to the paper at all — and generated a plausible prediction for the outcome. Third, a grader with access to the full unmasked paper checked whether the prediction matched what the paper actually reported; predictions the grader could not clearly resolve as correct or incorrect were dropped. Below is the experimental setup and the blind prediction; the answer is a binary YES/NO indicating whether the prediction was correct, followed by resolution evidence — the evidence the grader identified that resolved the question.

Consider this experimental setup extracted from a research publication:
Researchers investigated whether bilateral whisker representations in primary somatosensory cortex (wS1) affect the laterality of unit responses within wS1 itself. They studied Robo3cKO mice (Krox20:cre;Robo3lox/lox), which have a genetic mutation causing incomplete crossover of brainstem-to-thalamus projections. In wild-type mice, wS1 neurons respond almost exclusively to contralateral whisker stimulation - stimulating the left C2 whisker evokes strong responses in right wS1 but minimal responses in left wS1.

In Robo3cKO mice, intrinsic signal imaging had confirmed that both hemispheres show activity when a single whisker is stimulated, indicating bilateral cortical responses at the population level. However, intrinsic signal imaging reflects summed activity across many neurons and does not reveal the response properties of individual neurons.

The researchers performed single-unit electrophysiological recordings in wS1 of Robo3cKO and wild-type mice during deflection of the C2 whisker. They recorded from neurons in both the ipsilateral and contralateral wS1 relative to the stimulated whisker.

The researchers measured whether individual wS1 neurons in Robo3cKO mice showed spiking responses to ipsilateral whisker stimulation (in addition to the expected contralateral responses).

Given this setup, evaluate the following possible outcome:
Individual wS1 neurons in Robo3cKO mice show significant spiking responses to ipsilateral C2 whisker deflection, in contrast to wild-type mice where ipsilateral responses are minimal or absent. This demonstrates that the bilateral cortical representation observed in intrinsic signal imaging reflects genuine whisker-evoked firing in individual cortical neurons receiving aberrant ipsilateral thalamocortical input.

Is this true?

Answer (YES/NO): YES